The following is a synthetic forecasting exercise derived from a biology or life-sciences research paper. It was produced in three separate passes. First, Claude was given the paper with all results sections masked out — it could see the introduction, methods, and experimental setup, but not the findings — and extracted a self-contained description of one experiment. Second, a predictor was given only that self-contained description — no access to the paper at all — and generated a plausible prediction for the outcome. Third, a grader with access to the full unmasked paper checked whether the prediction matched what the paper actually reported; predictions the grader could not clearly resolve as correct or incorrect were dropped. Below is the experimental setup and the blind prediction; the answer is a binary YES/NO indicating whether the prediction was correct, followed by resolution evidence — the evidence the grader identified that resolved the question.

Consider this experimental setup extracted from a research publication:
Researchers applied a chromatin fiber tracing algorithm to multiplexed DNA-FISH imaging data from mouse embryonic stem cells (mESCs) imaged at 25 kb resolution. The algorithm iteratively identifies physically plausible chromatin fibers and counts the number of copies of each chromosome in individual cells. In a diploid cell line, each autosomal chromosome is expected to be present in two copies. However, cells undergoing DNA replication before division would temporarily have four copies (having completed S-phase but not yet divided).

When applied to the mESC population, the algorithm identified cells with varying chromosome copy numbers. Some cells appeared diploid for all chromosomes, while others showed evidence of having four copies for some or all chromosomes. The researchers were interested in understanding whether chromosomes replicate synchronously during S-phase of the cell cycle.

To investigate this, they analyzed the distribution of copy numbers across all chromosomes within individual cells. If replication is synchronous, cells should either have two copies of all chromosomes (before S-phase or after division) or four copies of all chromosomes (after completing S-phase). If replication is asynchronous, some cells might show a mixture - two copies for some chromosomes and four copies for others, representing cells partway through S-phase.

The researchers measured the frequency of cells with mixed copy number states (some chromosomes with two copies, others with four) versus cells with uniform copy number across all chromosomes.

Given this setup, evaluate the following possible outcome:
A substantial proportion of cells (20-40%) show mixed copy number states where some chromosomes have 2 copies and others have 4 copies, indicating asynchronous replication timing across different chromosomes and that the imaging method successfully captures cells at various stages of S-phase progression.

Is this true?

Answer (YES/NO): NO